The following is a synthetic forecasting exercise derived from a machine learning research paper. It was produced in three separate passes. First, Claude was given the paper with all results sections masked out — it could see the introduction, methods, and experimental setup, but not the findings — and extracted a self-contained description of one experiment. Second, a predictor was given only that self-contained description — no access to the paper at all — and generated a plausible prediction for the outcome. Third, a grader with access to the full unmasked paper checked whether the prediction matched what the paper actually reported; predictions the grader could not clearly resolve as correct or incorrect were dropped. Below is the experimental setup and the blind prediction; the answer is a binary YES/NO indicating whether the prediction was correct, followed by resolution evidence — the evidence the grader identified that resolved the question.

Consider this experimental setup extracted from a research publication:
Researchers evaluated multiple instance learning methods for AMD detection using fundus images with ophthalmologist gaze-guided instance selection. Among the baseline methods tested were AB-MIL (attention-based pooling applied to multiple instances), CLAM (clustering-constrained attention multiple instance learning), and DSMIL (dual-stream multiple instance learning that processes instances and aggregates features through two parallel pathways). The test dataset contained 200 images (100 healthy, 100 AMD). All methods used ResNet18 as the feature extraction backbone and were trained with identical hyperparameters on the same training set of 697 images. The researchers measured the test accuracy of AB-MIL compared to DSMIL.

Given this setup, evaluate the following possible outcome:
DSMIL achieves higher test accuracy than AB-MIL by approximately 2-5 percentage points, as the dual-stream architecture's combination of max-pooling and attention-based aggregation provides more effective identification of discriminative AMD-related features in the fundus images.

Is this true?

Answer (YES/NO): NO